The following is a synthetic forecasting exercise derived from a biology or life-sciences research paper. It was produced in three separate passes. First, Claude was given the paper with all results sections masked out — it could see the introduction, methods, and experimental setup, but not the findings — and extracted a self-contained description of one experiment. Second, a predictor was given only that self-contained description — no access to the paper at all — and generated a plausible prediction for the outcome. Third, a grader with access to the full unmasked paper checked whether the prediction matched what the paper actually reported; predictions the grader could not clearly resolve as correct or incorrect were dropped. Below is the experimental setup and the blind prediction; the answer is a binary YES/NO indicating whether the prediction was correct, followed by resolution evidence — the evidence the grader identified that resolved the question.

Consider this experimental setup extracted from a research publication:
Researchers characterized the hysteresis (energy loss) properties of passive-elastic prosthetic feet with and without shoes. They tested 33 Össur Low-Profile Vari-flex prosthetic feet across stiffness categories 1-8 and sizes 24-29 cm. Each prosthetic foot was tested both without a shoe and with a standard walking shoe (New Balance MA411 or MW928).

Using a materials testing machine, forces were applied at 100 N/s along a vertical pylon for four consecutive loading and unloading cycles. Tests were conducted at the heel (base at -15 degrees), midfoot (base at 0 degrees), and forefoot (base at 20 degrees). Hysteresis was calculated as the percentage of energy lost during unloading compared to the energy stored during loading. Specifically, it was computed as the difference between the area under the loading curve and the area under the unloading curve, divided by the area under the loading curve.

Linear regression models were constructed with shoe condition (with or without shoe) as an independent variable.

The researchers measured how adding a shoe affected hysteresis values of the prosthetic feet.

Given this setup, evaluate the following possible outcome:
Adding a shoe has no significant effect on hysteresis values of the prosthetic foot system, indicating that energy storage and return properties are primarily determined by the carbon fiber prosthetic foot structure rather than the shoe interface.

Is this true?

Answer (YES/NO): NO